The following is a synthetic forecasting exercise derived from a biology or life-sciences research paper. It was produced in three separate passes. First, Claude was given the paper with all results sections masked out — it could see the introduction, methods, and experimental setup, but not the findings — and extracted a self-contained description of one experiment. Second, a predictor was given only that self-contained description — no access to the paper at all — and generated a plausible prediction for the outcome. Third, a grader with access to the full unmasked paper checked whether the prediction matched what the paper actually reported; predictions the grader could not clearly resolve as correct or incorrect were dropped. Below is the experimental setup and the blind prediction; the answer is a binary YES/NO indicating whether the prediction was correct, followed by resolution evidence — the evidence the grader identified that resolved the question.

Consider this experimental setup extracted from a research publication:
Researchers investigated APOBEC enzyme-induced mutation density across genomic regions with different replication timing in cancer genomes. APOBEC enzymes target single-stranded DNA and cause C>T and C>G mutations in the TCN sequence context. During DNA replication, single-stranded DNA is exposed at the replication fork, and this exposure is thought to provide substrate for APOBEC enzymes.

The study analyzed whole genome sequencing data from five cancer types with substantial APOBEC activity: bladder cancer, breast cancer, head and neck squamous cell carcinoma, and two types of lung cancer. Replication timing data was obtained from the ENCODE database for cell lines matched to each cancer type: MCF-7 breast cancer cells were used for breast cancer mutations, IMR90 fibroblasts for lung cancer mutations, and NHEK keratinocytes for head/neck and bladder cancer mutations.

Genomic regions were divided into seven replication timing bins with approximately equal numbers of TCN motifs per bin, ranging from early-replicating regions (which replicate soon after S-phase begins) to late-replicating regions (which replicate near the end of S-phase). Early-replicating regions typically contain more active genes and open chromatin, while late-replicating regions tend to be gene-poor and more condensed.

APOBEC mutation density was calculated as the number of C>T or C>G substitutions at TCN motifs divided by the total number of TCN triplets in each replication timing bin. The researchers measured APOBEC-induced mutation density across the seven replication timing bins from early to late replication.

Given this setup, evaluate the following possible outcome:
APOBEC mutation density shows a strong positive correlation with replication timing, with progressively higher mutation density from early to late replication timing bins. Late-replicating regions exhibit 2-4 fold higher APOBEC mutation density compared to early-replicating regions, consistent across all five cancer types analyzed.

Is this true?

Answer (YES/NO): NO